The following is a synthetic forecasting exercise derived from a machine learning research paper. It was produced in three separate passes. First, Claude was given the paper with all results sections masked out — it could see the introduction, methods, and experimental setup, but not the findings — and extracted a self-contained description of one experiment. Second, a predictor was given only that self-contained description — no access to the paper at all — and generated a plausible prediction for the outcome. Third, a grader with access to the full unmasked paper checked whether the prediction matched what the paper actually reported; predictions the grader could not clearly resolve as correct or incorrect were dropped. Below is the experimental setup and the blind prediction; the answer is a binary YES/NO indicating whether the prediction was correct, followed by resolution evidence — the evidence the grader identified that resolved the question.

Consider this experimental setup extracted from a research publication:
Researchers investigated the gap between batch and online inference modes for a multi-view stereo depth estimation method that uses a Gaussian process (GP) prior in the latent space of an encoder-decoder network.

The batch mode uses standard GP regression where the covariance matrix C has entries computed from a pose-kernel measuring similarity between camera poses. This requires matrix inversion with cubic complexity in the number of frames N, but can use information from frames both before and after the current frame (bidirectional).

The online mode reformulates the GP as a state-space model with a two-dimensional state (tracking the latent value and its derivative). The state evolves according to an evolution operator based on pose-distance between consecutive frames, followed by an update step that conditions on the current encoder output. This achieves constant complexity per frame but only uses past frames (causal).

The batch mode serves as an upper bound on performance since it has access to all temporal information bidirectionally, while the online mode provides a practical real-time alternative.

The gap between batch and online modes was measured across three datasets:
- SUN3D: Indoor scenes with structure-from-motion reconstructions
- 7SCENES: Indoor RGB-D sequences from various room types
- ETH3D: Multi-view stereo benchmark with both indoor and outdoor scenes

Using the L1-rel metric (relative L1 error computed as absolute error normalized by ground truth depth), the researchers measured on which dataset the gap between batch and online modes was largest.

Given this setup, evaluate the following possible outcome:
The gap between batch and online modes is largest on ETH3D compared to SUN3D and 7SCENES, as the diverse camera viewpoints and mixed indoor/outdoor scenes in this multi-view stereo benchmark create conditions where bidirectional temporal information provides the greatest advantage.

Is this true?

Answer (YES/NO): NO